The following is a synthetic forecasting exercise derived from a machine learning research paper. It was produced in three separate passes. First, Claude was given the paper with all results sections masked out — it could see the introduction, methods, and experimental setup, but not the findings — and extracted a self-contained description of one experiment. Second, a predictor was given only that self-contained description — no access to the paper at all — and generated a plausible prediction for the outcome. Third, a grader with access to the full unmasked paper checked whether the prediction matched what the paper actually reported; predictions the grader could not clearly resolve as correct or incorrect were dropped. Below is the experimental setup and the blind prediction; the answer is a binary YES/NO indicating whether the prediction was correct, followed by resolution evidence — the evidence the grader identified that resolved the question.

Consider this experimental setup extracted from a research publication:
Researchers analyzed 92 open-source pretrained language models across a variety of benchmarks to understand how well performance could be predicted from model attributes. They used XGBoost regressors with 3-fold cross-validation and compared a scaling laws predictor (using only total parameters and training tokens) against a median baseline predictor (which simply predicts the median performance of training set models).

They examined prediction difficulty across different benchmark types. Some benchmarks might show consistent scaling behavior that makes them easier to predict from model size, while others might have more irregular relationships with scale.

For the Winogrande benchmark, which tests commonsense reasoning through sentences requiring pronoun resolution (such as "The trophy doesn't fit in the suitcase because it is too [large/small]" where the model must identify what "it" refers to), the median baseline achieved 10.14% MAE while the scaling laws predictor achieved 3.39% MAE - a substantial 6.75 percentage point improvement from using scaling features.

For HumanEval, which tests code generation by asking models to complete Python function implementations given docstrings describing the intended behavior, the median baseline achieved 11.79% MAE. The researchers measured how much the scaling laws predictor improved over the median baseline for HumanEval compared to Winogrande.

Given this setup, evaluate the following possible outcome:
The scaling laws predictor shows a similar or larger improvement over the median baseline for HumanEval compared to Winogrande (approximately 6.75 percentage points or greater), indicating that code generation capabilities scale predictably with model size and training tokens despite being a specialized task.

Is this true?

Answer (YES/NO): NO